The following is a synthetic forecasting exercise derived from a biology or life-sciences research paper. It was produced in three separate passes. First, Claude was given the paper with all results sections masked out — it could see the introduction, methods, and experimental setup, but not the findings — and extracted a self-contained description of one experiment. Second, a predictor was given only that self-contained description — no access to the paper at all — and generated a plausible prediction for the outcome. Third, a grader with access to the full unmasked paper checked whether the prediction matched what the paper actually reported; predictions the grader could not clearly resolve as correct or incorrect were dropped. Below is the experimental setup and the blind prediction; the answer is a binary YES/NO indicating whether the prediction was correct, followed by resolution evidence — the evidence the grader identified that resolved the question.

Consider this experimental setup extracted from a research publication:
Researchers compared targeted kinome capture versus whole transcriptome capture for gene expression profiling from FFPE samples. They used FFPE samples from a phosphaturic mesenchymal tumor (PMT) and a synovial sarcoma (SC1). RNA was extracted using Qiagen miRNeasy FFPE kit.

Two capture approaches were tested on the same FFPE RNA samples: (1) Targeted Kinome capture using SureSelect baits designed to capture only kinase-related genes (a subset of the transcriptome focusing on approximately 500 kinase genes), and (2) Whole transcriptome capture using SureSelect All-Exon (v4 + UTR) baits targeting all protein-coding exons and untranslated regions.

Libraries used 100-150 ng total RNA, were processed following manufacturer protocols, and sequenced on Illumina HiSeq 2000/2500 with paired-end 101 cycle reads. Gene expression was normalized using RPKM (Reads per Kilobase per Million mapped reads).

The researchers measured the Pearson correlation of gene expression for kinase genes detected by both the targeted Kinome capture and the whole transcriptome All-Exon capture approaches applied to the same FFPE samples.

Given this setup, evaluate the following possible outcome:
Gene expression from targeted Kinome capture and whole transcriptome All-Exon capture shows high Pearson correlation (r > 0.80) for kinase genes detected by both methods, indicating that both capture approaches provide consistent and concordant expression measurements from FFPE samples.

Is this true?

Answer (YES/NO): YES